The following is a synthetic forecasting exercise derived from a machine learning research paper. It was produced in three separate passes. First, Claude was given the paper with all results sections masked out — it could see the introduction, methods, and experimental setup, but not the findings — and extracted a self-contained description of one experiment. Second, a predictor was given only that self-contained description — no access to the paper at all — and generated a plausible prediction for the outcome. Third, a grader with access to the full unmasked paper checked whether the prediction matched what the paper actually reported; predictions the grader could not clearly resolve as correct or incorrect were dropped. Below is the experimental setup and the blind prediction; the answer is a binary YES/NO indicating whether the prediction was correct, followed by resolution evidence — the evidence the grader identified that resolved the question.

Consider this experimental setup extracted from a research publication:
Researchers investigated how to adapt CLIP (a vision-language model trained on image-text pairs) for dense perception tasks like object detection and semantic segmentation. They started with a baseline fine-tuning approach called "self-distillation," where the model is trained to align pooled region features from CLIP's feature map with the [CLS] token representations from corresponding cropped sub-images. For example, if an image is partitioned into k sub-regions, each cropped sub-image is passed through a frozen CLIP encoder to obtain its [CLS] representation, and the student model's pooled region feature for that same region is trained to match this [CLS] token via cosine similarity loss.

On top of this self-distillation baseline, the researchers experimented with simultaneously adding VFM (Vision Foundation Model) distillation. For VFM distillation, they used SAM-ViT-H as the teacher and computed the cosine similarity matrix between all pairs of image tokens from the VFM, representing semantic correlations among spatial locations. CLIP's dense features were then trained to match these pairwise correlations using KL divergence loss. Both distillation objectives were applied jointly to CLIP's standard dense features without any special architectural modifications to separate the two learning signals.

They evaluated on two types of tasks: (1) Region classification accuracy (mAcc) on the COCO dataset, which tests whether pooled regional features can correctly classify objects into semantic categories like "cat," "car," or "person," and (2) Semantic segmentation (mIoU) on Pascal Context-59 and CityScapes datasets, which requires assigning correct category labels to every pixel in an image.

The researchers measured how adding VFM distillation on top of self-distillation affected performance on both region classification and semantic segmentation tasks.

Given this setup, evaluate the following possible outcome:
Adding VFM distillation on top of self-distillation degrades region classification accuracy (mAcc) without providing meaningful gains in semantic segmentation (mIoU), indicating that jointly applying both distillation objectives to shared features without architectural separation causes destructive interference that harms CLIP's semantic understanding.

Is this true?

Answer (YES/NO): NO